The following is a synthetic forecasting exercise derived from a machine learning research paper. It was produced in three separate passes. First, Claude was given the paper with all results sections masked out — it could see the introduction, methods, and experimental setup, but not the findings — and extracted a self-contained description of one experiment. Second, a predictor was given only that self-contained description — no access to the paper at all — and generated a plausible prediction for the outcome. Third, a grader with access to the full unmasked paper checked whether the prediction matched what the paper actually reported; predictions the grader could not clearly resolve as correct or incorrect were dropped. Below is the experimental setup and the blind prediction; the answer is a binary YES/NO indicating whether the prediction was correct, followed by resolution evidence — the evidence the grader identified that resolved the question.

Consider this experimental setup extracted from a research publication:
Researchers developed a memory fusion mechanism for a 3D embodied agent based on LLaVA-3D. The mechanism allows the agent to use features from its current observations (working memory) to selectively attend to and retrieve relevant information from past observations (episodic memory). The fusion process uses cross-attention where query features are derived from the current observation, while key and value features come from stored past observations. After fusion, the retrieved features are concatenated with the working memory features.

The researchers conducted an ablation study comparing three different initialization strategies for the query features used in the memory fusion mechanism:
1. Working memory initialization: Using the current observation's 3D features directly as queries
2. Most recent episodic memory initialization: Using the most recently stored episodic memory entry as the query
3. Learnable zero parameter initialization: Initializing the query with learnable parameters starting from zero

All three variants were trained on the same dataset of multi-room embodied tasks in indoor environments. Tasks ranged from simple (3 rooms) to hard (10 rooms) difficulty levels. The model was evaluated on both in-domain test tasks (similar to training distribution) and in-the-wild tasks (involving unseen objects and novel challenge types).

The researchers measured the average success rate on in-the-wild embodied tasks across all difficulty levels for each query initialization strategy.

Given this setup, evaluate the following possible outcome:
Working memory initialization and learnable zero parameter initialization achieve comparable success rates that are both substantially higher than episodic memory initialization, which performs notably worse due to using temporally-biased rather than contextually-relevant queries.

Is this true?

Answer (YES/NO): NO